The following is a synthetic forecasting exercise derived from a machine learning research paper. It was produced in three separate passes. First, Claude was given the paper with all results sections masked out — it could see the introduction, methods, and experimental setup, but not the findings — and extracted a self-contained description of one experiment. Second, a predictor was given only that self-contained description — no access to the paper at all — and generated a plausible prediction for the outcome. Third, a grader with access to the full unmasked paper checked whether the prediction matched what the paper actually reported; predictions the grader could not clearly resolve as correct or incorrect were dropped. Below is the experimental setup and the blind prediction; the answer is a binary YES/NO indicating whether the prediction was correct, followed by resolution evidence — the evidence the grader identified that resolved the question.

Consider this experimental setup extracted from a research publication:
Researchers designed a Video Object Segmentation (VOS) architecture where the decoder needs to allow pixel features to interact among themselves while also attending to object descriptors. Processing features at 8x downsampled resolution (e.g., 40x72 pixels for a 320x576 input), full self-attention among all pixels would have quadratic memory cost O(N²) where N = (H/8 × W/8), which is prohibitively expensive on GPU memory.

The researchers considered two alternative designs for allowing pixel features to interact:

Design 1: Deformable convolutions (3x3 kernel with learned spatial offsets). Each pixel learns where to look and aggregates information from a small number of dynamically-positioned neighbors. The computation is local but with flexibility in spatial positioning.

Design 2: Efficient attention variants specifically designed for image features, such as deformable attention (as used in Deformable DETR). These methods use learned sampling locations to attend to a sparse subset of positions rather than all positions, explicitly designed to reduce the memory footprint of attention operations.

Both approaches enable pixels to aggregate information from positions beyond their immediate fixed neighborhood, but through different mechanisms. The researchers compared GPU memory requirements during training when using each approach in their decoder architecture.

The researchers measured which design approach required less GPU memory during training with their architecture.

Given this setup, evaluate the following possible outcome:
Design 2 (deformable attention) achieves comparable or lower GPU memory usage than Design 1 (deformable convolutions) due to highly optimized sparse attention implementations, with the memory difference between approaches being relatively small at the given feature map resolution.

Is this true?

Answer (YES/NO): NO